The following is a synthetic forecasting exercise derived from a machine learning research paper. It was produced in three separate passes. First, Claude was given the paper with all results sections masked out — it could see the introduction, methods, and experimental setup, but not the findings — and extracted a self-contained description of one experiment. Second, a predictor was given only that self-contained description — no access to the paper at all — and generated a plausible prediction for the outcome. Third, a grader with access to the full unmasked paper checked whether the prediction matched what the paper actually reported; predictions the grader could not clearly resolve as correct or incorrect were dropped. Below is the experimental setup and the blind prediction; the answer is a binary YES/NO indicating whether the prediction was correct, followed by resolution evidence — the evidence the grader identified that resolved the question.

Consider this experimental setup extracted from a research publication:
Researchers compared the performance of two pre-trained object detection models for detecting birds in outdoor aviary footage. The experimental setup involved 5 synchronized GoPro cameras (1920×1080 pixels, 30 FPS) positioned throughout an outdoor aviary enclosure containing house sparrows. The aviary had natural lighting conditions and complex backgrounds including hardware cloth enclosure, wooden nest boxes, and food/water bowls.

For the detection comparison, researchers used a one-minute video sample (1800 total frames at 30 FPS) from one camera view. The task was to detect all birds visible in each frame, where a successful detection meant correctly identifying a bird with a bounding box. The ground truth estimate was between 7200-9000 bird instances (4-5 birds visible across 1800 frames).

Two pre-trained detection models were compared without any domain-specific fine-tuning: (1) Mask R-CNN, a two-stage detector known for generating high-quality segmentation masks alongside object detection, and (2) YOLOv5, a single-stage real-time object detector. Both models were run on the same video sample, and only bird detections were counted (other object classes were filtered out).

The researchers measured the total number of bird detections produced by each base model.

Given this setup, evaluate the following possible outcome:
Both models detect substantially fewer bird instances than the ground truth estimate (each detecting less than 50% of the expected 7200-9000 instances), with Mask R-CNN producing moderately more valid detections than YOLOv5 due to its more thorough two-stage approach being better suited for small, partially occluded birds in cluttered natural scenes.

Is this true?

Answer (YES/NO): NO